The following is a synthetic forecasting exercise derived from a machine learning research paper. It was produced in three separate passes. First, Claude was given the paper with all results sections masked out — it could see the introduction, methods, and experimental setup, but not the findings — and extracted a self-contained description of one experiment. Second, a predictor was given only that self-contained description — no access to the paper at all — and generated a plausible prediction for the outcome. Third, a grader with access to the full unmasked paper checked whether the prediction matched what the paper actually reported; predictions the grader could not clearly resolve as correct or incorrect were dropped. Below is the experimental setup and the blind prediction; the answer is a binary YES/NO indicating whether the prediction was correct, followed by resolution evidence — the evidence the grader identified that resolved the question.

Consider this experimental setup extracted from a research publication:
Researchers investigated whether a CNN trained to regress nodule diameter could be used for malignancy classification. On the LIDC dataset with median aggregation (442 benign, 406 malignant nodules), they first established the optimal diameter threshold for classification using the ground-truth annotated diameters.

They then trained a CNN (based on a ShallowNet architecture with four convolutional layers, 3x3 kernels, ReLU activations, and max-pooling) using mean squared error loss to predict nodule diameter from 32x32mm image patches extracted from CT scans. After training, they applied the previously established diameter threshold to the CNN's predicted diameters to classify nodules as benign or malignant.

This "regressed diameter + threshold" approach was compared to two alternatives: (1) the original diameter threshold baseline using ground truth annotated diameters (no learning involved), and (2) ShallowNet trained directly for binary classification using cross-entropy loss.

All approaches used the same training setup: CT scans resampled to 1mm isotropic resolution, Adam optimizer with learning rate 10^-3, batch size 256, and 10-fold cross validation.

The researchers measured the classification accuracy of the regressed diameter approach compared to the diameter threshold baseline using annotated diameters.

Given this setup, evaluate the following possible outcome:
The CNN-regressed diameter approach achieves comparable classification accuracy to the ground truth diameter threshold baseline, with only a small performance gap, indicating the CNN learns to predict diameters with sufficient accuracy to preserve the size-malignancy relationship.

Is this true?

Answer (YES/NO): YES